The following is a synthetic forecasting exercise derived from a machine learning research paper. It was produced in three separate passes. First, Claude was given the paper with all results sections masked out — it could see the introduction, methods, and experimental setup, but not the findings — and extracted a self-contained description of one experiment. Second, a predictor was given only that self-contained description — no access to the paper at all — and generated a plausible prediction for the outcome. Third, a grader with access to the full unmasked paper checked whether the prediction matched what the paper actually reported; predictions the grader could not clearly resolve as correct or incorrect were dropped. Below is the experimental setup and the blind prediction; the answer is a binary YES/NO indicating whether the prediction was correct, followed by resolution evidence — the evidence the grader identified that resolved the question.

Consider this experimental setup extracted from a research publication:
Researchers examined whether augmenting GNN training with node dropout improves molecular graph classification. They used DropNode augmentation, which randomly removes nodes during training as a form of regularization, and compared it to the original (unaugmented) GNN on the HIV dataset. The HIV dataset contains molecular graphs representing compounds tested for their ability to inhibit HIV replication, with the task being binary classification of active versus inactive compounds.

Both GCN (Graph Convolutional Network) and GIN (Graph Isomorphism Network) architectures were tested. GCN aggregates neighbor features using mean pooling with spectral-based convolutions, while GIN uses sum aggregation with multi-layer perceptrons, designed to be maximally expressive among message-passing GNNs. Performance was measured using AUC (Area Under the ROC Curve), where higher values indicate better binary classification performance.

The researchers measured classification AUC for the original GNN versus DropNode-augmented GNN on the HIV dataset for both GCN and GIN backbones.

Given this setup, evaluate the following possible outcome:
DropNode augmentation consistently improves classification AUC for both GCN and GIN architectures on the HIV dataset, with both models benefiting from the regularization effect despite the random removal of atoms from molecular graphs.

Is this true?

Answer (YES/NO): NO